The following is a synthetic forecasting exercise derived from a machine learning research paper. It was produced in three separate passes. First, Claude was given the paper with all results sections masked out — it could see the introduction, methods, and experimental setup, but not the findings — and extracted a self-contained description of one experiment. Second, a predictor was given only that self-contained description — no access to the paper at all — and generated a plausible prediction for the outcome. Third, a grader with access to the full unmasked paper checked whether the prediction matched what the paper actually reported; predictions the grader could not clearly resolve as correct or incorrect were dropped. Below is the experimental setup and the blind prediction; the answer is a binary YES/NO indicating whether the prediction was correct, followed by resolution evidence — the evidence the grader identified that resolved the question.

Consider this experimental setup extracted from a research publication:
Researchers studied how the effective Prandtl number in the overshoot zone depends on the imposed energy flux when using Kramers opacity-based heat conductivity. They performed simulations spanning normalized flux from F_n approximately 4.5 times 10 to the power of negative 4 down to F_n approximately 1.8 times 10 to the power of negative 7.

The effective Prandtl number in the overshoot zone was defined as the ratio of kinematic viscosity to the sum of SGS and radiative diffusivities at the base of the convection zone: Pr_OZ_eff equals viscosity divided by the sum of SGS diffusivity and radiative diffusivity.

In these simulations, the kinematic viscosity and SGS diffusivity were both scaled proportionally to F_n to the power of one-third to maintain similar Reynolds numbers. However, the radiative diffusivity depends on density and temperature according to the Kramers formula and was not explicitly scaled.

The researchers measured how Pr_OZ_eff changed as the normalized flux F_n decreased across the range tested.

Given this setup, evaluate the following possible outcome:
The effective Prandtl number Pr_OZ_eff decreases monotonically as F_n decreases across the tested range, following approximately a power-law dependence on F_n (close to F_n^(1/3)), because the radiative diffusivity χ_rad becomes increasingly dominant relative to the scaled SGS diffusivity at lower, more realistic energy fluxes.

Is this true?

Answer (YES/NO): NO